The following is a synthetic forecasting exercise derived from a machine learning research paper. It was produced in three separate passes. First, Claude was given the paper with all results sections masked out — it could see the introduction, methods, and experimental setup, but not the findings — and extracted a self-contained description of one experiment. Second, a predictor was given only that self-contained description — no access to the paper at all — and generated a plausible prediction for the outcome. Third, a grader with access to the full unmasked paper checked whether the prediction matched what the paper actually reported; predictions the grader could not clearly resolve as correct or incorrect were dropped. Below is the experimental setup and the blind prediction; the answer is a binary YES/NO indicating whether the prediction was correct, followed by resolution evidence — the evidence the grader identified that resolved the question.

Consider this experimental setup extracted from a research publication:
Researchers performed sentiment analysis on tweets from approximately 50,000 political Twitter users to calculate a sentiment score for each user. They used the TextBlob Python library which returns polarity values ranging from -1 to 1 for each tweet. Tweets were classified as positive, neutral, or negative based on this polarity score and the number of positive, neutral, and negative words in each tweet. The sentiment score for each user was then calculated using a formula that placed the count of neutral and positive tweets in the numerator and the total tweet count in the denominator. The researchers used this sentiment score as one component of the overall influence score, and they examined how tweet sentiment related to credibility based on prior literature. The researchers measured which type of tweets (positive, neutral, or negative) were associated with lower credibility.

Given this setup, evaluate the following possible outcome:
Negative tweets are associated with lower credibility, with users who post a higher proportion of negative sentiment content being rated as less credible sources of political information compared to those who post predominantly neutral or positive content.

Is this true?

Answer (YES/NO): YES